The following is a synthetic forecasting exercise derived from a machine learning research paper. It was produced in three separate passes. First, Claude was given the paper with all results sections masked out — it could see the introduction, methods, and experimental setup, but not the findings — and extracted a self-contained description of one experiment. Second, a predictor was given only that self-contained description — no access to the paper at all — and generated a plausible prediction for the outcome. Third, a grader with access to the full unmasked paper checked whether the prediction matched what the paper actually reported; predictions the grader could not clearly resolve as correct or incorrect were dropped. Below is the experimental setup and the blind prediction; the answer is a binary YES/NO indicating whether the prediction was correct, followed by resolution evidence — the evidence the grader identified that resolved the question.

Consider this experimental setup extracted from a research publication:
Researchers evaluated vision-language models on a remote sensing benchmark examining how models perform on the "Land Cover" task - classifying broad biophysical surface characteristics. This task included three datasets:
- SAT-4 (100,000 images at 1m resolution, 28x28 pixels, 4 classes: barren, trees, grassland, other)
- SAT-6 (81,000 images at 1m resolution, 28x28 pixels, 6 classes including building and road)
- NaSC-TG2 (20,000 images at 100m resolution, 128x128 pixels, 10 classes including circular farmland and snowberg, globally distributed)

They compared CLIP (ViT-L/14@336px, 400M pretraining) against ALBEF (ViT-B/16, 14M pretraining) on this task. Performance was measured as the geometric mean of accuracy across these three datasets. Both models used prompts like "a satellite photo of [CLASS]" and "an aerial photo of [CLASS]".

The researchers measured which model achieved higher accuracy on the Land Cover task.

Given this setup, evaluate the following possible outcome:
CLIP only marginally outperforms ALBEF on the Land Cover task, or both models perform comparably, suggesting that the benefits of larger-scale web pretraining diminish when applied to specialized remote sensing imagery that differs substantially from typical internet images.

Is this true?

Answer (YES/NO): NO